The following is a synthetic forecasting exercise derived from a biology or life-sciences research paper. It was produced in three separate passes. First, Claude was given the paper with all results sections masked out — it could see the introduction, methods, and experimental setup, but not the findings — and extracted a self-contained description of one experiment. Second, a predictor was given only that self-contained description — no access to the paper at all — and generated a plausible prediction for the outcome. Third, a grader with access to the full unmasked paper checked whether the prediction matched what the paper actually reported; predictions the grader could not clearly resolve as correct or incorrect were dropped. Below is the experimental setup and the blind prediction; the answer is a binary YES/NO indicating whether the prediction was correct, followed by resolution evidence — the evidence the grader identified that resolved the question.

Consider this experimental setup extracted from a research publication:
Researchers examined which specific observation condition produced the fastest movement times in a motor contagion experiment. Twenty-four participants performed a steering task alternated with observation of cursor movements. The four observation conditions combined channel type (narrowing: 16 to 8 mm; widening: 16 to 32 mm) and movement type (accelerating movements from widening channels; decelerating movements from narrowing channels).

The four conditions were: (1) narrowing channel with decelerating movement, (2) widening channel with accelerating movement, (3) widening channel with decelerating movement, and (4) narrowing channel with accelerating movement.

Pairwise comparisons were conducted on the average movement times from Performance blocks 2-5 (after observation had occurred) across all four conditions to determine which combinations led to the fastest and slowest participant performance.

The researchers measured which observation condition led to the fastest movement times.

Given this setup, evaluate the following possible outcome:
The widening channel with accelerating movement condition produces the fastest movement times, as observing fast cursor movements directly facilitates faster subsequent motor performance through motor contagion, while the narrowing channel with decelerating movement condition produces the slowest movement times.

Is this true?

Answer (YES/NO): NO